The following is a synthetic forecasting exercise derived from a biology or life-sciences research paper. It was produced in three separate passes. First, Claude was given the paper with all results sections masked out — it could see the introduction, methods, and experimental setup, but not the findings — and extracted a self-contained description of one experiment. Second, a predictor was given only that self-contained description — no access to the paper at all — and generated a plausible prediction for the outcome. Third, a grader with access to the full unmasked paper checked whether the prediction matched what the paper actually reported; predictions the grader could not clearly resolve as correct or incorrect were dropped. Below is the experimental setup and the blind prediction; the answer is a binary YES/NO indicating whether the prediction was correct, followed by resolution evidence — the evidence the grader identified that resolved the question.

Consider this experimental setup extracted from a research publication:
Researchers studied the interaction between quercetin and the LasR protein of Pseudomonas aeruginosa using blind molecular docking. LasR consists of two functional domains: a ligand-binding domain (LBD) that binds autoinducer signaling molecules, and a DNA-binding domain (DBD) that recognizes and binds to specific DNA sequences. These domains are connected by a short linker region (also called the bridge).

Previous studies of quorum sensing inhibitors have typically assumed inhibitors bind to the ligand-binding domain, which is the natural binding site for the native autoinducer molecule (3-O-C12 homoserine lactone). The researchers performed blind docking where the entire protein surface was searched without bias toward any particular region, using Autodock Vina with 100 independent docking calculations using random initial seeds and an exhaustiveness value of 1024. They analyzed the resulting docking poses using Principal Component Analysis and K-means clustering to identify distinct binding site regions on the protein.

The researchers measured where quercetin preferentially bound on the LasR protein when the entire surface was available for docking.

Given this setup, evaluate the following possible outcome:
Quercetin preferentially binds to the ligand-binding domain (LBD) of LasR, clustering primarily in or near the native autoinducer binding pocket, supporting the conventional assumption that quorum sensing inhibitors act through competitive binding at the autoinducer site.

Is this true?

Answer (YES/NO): NO